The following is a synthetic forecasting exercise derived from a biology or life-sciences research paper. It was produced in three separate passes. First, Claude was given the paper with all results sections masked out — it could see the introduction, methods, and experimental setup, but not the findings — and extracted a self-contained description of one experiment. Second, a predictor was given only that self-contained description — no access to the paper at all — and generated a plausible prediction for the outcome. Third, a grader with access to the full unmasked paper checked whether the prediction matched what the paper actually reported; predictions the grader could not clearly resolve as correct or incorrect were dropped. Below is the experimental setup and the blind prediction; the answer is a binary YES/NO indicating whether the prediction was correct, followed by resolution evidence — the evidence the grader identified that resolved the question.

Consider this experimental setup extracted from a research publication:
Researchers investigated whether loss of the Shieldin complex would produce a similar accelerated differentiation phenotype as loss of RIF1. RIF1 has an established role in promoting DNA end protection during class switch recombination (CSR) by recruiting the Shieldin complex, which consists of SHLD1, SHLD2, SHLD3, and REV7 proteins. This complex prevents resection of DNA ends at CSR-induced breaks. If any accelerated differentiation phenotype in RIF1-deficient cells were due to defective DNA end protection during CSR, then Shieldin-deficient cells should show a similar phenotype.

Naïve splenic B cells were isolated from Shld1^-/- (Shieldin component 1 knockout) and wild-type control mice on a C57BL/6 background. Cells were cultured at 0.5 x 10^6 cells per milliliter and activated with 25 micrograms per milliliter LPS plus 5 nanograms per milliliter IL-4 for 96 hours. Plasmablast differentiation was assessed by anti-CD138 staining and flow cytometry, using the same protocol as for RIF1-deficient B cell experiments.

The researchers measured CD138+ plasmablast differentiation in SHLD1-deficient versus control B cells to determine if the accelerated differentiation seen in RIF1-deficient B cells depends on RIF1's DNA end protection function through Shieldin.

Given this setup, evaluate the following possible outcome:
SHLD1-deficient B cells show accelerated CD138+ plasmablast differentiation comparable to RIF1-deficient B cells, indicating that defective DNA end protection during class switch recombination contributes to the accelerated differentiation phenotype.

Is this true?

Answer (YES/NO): NO